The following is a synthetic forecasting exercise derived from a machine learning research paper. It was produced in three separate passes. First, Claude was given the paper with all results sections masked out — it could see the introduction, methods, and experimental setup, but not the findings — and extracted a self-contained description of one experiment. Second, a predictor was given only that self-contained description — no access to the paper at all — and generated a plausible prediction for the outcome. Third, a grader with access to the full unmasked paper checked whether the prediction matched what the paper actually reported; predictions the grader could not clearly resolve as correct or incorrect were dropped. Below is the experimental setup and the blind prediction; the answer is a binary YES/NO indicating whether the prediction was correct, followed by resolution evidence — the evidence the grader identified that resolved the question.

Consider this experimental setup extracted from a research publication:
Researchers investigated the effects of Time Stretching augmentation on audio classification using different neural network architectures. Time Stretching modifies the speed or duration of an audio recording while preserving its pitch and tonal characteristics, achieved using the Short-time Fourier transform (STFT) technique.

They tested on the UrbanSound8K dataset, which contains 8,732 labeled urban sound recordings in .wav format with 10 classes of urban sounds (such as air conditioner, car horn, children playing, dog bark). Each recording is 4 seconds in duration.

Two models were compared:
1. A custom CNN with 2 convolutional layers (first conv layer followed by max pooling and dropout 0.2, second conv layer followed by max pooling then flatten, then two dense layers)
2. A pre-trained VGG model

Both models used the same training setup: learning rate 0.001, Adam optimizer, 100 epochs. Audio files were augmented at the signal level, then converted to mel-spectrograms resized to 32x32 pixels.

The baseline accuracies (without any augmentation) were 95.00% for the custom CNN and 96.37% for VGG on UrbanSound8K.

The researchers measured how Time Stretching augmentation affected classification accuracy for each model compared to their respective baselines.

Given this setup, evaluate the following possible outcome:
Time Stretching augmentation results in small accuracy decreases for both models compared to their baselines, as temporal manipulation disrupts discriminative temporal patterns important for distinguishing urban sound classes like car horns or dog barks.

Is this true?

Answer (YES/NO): NO